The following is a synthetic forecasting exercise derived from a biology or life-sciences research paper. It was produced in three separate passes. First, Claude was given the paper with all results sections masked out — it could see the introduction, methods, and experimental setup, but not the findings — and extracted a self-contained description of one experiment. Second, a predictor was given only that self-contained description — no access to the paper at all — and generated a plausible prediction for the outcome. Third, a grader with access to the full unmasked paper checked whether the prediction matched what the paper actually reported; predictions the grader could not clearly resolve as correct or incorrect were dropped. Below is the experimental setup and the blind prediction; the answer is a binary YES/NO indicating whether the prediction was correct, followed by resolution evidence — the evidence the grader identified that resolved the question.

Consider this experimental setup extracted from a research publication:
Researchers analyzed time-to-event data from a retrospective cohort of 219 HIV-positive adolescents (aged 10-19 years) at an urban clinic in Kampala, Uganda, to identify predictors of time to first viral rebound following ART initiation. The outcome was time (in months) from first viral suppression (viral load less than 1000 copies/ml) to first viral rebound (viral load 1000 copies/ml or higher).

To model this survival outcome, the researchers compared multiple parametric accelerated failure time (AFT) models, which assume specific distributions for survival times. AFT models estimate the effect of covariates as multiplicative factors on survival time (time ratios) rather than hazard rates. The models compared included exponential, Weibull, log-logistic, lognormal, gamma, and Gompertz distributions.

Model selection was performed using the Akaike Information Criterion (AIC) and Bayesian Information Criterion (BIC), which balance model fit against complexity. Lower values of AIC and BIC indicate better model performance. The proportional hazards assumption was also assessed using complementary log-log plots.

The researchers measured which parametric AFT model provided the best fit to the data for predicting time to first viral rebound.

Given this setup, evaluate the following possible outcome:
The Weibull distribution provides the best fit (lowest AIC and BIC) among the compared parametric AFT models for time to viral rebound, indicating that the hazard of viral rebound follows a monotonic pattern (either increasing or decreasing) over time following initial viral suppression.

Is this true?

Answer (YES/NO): NO